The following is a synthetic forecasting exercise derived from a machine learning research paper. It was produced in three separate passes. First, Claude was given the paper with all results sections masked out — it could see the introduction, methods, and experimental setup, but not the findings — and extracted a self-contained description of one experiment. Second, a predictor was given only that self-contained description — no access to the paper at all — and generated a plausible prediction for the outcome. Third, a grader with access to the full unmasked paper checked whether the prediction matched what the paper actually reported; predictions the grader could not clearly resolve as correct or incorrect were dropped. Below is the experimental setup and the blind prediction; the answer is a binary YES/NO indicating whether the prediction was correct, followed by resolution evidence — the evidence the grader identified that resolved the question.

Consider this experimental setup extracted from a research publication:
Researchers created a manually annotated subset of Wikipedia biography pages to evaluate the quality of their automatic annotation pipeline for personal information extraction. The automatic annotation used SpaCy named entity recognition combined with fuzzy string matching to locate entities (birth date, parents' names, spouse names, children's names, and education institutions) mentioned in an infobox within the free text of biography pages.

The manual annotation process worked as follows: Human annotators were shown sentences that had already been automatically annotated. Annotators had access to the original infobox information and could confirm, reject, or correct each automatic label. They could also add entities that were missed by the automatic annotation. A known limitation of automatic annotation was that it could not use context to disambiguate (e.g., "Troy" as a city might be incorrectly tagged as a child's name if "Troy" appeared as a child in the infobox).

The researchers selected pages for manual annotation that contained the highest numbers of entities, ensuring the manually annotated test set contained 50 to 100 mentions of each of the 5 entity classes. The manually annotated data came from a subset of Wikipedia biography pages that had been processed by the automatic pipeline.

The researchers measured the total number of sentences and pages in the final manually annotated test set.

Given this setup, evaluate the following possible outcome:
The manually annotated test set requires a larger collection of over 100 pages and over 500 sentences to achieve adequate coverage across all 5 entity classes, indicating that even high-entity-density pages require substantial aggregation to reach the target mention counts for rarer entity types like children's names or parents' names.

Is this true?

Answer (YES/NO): NO